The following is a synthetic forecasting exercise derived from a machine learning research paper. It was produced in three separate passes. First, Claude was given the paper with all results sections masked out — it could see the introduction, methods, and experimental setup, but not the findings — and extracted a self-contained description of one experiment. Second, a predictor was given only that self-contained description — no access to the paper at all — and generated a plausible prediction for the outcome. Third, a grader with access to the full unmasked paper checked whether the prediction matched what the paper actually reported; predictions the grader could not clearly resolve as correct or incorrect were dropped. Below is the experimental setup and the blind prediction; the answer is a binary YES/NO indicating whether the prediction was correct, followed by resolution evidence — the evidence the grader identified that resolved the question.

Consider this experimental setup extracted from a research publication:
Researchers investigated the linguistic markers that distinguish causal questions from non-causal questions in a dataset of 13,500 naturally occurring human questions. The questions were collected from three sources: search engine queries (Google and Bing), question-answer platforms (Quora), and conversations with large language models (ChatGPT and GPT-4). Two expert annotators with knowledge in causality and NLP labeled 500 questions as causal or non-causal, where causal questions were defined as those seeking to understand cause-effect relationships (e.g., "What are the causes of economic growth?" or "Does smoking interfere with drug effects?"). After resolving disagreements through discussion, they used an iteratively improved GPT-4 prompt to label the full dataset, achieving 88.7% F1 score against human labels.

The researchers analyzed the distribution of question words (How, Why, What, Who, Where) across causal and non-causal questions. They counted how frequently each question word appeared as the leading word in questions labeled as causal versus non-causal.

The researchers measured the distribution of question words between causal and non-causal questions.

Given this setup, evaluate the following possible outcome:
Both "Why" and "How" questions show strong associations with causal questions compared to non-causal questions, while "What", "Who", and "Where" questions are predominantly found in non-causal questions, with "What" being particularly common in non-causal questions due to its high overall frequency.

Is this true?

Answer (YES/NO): YES